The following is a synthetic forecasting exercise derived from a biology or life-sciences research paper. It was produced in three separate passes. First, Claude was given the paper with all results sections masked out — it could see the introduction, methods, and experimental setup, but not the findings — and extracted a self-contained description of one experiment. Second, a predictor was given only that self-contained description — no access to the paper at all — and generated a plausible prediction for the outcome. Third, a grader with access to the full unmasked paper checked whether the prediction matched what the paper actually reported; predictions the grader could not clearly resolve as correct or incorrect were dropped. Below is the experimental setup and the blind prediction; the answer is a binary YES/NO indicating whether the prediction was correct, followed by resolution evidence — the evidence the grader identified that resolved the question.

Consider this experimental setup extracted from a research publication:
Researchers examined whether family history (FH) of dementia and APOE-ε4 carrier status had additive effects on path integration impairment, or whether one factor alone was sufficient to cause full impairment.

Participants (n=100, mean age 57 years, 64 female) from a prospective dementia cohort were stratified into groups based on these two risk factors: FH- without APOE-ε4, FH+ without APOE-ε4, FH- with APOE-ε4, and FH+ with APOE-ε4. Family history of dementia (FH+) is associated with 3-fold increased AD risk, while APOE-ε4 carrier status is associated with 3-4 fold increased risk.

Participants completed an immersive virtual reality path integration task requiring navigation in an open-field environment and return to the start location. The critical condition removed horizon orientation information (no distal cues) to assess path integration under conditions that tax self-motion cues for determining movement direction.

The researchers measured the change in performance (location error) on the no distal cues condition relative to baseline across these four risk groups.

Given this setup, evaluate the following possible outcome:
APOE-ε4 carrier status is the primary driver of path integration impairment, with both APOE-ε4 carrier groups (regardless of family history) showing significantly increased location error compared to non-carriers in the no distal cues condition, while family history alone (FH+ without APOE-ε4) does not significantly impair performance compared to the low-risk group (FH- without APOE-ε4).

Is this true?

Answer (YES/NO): NO